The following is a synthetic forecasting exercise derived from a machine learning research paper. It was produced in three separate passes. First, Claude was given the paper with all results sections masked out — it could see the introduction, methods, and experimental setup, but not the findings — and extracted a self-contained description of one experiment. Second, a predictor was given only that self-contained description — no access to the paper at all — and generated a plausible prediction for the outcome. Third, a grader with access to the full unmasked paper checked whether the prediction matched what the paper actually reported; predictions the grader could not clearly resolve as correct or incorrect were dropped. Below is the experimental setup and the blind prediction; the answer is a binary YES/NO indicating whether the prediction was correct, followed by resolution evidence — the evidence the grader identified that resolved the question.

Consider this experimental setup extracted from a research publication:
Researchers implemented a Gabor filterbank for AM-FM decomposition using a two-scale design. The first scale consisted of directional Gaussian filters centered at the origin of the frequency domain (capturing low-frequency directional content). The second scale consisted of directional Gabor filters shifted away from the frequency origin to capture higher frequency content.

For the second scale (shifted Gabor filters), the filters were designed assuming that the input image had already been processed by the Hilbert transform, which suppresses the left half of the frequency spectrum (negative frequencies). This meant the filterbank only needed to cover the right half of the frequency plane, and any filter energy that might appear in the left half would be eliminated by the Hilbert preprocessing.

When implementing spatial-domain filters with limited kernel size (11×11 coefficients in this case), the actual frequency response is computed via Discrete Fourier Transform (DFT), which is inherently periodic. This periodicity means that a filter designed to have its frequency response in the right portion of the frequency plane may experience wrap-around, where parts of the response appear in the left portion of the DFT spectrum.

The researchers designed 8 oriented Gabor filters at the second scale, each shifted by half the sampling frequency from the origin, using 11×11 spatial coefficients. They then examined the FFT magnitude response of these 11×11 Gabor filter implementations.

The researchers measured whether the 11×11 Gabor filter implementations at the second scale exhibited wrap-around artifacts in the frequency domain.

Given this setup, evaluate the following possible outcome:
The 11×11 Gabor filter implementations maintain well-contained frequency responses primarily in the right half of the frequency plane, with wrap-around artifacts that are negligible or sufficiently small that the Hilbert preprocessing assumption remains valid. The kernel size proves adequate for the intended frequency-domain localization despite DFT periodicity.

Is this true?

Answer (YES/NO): NO